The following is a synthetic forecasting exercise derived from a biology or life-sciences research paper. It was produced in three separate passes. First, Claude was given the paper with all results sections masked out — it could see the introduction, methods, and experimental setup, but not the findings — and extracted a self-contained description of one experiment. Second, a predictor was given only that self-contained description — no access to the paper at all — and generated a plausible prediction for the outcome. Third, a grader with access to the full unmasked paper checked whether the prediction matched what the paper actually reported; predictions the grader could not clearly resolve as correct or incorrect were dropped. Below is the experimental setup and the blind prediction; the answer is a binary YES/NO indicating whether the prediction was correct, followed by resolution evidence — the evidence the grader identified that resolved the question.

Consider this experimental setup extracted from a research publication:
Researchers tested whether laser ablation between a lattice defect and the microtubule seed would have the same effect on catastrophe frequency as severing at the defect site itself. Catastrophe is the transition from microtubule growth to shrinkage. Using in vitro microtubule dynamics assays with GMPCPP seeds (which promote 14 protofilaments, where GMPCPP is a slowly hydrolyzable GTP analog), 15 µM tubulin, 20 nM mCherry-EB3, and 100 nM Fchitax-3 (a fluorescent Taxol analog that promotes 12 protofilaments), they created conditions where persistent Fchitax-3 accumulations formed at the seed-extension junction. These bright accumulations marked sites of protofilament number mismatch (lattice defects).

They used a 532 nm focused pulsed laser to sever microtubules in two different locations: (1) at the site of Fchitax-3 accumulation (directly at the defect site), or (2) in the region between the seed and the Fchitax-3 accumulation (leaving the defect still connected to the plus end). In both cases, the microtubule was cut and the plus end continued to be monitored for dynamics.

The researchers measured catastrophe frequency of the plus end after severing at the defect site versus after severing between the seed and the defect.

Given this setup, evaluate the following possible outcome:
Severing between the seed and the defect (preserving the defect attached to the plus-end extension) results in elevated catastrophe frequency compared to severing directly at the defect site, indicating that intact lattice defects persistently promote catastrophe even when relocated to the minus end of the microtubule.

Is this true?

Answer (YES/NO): YES